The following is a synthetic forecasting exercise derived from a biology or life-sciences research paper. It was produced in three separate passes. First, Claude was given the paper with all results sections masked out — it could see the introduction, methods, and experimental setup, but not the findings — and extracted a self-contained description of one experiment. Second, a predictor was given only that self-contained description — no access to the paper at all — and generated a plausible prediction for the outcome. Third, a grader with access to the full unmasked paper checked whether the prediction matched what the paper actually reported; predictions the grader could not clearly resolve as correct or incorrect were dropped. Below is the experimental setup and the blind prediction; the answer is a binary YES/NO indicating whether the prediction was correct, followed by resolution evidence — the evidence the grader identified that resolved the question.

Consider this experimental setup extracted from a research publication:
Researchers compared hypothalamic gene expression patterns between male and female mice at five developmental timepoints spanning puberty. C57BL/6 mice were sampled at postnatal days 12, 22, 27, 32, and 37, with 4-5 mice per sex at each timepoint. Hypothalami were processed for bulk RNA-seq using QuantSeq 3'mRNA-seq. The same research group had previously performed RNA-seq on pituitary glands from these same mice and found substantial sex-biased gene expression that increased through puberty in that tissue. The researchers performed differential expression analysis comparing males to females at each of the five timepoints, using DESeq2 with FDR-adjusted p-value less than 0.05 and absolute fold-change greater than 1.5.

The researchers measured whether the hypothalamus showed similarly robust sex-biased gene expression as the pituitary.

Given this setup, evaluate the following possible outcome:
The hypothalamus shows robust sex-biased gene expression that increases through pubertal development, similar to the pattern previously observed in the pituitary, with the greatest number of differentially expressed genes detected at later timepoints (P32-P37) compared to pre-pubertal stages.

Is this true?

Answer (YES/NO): NO